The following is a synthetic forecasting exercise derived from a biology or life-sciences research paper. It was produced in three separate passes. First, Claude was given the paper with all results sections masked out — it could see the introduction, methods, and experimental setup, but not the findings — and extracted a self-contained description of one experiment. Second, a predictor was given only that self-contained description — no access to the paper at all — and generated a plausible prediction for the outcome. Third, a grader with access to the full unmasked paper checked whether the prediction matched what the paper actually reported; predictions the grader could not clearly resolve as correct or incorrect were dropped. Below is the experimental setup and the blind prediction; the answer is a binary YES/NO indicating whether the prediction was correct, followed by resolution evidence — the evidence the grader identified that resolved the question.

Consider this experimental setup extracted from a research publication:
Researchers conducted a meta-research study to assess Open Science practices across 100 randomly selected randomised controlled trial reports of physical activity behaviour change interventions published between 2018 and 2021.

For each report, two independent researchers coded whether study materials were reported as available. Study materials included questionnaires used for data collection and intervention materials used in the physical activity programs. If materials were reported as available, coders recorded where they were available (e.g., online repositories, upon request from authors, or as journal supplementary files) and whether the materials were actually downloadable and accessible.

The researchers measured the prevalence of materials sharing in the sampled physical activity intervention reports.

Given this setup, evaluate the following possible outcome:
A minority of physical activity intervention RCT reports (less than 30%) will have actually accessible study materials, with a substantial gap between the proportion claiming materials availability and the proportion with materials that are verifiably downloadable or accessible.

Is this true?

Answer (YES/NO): YES